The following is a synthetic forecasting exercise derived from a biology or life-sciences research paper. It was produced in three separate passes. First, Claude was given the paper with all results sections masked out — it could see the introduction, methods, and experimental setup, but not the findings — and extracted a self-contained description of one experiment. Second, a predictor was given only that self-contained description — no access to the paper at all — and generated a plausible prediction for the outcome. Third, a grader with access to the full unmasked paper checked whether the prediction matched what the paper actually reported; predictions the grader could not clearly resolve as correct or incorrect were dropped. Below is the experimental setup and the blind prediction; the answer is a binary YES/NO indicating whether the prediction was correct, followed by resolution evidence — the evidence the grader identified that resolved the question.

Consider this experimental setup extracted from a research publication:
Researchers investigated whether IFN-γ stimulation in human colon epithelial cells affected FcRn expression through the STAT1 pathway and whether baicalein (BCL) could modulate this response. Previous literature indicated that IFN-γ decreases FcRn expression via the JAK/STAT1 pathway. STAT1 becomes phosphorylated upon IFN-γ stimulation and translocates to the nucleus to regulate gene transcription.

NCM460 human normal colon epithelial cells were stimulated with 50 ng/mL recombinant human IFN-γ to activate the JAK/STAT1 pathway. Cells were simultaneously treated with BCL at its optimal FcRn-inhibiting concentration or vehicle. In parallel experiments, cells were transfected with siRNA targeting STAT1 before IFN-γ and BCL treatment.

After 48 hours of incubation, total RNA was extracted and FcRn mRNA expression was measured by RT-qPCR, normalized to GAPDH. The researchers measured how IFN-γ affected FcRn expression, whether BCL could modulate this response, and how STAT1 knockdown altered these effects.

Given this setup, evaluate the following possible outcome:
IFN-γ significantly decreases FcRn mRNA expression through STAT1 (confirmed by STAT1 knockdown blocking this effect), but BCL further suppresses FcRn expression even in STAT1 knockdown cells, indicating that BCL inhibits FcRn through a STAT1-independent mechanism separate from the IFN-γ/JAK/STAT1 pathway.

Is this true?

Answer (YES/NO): YES